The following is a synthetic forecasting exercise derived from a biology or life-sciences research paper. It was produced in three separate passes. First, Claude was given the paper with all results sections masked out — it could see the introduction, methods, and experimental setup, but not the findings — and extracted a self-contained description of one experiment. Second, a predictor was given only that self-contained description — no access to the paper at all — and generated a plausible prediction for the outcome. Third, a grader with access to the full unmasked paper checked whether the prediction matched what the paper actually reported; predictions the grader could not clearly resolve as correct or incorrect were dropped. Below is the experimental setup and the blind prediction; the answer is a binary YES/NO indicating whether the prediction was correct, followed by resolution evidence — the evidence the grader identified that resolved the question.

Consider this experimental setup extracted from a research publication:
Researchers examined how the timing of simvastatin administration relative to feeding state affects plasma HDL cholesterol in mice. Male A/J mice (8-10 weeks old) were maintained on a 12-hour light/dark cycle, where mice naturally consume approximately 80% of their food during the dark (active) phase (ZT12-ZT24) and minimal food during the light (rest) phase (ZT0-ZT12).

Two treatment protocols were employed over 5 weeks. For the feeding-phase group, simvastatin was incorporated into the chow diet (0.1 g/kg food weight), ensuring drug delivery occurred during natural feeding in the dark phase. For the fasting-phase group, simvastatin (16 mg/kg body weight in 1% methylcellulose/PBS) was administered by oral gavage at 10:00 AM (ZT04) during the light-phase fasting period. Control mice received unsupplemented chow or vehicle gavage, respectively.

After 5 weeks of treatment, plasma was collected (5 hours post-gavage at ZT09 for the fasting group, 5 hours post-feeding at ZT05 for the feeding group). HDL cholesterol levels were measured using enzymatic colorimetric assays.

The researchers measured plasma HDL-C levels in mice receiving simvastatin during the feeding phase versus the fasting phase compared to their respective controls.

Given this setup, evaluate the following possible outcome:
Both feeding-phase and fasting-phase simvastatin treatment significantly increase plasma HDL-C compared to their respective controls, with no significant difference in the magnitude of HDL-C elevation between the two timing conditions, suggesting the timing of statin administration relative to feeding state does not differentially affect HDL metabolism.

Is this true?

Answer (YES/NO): NO